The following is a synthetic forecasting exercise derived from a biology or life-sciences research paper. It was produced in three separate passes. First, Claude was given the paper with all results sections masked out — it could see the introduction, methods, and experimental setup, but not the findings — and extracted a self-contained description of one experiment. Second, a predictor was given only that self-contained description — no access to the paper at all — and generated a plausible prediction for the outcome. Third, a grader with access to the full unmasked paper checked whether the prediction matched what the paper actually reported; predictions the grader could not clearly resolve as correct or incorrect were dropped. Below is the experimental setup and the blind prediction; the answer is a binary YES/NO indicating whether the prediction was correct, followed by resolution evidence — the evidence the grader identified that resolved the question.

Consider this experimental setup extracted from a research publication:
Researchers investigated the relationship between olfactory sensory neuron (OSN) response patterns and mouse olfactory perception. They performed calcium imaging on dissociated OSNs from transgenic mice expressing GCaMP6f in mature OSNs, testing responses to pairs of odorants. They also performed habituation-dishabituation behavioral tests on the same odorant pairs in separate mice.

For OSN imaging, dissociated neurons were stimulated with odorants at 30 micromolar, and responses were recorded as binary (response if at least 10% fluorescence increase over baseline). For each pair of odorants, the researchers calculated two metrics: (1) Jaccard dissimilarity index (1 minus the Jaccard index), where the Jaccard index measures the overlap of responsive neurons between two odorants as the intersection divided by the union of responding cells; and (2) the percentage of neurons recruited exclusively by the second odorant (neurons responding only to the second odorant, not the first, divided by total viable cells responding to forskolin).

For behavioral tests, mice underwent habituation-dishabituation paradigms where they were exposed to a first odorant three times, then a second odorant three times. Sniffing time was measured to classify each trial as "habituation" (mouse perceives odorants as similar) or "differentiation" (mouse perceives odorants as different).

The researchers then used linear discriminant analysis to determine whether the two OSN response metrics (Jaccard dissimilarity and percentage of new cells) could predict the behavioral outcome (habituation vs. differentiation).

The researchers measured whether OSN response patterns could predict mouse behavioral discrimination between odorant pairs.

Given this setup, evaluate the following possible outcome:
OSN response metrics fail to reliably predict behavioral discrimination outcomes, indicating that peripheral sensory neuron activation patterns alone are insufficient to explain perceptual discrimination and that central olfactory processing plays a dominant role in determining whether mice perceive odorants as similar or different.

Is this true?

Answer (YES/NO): NO